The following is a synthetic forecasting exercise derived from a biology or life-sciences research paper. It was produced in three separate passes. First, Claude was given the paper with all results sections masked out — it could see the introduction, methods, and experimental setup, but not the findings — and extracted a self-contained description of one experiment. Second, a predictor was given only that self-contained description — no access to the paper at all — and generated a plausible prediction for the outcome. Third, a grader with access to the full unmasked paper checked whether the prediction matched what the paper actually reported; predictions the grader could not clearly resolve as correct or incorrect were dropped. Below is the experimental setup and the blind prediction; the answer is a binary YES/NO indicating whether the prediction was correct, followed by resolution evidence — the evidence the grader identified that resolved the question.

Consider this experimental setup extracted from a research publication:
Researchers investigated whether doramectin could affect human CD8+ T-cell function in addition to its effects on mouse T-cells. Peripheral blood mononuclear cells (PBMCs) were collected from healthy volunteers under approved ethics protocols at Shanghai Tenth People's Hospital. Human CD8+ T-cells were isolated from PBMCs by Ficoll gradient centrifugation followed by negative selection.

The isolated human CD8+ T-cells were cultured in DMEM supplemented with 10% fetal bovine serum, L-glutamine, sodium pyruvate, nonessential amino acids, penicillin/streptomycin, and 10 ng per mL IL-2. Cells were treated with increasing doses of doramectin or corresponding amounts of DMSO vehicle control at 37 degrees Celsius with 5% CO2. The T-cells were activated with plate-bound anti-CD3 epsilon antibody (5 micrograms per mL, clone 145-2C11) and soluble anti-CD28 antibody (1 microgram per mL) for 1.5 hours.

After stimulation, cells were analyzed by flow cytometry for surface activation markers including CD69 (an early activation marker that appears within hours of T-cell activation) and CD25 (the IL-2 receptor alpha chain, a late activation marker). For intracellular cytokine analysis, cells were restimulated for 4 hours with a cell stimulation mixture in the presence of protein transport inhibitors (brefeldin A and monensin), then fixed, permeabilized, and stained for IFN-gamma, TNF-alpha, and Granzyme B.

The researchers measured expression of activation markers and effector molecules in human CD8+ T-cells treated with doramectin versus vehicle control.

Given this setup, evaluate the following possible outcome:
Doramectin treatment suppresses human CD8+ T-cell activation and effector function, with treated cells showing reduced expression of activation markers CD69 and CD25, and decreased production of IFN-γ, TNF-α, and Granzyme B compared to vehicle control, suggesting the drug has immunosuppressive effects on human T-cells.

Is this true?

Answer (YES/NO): NO